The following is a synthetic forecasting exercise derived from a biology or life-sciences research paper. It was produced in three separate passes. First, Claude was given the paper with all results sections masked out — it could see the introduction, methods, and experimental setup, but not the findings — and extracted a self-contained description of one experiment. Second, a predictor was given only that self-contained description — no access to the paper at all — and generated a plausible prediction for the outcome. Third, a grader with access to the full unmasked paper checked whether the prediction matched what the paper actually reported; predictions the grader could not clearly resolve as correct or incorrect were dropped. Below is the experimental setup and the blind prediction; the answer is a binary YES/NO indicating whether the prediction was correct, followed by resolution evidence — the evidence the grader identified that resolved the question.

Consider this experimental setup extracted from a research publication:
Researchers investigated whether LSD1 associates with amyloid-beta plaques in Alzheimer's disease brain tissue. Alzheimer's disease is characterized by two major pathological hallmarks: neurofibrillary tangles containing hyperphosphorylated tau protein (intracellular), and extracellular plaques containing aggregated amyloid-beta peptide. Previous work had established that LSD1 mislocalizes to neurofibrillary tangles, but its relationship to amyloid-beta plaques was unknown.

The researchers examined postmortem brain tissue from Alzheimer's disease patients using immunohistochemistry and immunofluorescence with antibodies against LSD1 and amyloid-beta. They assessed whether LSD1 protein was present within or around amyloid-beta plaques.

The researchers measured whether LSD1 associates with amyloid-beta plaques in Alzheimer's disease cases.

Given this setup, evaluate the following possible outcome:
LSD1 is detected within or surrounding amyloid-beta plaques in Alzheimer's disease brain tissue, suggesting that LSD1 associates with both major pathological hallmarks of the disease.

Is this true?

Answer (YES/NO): NO